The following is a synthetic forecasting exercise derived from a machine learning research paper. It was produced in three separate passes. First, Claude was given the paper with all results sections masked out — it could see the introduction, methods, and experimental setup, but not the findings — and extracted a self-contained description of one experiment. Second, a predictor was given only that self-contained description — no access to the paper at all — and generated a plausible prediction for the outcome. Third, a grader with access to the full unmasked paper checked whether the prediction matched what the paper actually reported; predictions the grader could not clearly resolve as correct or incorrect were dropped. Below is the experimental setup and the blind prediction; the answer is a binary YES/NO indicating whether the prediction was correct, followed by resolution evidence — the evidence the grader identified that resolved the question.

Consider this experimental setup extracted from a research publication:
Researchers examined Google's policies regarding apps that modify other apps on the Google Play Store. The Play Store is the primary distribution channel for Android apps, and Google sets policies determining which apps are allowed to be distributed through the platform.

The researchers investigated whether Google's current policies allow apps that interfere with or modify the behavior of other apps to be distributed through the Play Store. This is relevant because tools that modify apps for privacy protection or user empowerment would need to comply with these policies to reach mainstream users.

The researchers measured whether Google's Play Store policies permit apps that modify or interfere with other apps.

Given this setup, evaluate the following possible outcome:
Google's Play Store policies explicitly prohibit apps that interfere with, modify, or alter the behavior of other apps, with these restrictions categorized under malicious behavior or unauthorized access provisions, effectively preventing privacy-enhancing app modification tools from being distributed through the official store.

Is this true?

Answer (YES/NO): NO